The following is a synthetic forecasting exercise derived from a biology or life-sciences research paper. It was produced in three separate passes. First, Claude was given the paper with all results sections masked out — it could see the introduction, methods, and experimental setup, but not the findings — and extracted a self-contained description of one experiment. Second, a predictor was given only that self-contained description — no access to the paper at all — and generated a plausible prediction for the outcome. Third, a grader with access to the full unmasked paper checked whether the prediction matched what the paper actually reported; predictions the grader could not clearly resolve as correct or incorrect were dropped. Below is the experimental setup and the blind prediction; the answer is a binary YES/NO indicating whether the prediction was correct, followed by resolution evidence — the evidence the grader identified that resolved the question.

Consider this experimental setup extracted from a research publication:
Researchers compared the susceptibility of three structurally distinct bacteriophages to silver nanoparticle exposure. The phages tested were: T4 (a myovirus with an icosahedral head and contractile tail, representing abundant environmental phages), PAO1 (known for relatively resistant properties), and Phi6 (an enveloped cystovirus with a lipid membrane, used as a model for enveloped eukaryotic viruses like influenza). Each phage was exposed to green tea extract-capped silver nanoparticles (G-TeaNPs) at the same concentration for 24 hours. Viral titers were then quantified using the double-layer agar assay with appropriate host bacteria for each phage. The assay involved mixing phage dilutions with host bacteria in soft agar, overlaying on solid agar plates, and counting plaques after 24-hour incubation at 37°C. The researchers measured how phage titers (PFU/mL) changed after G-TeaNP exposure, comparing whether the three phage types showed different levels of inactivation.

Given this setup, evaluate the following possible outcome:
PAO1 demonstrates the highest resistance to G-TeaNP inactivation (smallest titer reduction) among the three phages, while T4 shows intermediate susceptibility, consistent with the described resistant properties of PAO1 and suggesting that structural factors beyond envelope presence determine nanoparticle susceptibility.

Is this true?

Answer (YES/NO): NO